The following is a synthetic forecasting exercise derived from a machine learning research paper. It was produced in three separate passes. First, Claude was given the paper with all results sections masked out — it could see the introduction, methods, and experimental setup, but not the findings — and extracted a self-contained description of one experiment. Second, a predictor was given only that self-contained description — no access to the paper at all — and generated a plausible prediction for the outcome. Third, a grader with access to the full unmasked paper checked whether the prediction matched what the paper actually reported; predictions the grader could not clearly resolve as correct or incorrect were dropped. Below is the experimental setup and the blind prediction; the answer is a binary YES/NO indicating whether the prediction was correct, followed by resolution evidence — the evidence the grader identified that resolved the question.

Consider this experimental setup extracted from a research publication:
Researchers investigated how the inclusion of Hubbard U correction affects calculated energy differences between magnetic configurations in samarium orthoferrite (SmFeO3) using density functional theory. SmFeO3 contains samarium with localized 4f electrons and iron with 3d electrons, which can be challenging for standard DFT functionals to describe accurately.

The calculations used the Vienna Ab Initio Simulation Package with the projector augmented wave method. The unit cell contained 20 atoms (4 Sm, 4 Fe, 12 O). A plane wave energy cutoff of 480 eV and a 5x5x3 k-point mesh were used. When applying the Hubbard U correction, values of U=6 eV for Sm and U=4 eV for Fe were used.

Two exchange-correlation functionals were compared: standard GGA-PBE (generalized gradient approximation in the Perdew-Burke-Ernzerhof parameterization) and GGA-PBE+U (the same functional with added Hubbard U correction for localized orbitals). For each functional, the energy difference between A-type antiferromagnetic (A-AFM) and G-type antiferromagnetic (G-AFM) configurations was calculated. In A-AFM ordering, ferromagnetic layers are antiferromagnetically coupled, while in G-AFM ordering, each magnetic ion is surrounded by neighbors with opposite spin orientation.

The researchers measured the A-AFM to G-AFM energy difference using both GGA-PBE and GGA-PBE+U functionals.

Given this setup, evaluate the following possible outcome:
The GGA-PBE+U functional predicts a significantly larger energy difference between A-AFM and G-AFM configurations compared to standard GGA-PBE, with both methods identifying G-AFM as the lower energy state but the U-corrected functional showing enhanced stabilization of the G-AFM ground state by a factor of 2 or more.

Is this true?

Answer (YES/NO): NO